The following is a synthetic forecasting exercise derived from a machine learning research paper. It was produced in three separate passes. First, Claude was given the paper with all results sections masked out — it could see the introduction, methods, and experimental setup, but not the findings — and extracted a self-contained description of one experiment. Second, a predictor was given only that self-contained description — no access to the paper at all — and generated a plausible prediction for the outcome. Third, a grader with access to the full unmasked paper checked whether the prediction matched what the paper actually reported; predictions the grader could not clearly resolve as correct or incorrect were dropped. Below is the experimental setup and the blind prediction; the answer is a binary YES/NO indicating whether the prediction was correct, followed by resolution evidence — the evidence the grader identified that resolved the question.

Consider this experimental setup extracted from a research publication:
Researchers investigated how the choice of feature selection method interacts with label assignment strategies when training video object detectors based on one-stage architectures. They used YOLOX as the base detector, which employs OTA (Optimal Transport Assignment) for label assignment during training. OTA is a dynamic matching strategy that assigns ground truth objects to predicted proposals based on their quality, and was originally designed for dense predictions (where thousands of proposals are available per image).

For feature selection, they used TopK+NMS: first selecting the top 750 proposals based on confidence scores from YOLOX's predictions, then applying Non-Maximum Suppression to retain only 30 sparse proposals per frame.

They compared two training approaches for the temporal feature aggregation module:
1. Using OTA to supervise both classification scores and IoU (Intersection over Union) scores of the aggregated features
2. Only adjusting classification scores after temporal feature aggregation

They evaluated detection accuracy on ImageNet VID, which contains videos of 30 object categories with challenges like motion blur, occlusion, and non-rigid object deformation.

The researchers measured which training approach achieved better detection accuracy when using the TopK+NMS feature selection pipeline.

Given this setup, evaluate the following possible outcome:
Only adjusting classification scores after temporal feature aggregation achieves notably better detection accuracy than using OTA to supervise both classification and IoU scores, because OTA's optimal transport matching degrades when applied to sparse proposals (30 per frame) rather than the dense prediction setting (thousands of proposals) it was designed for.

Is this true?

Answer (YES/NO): YES